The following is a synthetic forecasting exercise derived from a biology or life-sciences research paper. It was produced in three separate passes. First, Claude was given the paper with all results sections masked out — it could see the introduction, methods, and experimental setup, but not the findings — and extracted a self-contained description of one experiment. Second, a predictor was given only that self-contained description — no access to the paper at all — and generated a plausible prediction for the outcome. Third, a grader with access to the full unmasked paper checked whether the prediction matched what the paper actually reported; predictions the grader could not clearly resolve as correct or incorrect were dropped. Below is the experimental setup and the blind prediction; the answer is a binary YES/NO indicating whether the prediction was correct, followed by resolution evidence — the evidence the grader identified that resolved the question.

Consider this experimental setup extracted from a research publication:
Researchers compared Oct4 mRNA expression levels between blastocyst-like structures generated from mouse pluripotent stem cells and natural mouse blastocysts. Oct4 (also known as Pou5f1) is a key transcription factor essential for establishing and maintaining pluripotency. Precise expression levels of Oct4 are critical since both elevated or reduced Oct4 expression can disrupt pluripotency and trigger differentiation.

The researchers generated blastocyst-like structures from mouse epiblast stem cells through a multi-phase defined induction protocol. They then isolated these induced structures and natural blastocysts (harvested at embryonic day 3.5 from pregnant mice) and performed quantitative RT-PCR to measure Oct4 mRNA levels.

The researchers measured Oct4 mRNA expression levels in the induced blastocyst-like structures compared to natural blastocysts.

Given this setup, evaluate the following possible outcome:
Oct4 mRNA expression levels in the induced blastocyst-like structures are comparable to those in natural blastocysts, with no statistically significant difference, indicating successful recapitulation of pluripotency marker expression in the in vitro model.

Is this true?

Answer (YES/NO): NO